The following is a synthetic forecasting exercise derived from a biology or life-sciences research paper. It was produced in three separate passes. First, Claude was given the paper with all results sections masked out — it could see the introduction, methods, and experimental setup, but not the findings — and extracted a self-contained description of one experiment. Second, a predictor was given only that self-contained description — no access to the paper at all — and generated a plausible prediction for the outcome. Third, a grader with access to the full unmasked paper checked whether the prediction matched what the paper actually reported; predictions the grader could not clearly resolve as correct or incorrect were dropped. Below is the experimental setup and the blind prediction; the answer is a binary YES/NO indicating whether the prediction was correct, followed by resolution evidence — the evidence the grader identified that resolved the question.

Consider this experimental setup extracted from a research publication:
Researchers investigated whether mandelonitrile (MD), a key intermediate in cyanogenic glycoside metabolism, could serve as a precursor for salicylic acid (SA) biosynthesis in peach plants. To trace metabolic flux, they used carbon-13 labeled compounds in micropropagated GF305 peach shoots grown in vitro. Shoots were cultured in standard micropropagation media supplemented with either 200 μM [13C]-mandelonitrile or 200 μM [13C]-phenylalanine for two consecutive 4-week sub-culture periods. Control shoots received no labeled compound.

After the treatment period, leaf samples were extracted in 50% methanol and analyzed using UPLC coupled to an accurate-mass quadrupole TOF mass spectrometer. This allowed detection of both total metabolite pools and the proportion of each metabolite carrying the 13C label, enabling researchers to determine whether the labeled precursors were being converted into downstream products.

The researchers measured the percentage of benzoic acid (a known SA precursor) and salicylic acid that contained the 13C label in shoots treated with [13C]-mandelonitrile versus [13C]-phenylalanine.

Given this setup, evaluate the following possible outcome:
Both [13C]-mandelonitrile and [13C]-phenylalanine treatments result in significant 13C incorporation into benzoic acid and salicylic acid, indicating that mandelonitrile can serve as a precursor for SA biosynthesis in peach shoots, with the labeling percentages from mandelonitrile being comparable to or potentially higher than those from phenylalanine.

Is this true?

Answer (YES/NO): NO